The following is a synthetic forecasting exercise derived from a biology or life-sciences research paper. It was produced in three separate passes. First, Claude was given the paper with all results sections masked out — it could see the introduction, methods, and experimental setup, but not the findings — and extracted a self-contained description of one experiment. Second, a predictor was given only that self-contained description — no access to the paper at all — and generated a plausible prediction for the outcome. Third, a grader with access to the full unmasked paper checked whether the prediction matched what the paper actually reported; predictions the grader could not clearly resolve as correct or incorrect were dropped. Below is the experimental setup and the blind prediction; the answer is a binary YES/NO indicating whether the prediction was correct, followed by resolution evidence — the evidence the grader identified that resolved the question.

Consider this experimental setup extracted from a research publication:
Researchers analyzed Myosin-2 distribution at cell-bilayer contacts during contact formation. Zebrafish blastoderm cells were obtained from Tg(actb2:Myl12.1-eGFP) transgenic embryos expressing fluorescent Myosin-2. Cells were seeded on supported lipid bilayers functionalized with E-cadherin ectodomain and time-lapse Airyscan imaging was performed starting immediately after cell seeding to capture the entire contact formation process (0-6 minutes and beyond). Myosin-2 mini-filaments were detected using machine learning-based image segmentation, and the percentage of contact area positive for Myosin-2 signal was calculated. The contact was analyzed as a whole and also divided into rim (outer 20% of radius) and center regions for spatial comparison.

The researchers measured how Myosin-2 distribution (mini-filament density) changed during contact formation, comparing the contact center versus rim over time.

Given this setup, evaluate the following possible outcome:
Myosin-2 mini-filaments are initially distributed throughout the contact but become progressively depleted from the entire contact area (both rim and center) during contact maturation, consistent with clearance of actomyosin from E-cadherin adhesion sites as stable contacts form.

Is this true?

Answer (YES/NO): NO